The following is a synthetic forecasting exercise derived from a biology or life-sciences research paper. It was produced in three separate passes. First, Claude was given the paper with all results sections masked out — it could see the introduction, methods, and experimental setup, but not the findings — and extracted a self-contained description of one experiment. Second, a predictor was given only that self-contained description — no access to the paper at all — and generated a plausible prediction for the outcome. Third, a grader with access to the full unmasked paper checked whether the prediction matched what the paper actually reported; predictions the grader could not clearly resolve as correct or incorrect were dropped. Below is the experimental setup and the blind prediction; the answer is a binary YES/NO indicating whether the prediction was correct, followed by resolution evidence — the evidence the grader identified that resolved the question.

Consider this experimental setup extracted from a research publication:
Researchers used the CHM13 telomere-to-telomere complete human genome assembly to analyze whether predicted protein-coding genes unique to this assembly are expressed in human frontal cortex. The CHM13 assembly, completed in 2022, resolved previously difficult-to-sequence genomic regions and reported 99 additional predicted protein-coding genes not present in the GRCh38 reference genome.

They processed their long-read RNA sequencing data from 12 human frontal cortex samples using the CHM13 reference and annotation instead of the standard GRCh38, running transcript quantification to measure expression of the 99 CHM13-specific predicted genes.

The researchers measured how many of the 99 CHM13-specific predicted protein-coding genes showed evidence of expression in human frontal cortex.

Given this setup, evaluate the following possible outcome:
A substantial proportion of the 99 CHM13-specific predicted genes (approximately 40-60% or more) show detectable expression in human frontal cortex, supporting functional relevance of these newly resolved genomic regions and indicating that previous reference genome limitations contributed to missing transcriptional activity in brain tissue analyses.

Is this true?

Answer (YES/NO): NO